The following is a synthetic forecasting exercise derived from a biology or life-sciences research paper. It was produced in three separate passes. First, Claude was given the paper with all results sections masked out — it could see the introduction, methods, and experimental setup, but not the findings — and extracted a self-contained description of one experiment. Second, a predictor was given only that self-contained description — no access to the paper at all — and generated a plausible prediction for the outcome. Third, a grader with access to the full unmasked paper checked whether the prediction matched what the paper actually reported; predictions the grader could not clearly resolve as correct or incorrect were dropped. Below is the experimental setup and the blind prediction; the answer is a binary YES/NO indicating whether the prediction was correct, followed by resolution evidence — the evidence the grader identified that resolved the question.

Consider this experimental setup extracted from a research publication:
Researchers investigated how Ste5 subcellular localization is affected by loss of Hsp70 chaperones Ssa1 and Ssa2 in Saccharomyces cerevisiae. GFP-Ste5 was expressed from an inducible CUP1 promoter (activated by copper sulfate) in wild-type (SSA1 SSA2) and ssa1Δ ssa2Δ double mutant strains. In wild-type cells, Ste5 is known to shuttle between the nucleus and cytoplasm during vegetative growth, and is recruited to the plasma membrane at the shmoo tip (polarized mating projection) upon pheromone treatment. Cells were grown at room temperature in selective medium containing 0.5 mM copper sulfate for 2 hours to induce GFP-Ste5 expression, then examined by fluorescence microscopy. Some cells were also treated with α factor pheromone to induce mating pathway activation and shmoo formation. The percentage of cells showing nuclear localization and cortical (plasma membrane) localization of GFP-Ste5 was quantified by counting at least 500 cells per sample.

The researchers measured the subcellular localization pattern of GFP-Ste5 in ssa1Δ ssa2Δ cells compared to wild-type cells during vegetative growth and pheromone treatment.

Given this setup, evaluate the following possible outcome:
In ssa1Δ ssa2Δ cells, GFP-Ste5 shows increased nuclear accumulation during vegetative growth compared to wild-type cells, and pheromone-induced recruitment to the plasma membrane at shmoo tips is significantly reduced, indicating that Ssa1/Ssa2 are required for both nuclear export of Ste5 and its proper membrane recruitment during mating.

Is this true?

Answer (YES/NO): NO